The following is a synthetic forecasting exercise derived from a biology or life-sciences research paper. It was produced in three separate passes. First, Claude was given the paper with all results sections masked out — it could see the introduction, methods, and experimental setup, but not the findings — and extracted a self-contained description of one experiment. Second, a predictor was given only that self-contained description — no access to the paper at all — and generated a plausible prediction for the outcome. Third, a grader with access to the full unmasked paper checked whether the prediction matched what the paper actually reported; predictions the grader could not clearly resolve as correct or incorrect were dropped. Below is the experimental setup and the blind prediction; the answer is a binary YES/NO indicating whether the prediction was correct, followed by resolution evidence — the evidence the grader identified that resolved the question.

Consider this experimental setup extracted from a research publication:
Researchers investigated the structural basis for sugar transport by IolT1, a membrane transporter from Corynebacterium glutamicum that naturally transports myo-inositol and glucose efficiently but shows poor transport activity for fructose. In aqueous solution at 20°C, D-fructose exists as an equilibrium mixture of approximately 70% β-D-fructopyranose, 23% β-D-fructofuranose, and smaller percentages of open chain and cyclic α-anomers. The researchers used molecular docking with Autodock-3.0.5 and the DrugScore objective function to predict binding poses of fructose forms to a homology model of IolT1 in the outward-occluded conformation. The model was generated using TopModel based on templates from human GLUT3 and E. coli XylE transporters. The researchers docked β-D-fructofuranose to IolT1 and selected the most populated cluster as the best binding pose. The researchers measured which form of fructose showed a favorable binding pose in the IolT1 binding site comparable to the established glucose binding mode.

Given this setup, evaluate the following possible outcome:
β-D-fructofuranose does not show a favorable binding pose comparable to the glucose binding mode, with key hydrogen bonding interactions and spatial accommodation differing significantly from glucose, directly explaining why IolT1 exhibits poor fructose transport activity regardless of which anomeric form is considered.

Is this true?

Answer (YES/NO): NO